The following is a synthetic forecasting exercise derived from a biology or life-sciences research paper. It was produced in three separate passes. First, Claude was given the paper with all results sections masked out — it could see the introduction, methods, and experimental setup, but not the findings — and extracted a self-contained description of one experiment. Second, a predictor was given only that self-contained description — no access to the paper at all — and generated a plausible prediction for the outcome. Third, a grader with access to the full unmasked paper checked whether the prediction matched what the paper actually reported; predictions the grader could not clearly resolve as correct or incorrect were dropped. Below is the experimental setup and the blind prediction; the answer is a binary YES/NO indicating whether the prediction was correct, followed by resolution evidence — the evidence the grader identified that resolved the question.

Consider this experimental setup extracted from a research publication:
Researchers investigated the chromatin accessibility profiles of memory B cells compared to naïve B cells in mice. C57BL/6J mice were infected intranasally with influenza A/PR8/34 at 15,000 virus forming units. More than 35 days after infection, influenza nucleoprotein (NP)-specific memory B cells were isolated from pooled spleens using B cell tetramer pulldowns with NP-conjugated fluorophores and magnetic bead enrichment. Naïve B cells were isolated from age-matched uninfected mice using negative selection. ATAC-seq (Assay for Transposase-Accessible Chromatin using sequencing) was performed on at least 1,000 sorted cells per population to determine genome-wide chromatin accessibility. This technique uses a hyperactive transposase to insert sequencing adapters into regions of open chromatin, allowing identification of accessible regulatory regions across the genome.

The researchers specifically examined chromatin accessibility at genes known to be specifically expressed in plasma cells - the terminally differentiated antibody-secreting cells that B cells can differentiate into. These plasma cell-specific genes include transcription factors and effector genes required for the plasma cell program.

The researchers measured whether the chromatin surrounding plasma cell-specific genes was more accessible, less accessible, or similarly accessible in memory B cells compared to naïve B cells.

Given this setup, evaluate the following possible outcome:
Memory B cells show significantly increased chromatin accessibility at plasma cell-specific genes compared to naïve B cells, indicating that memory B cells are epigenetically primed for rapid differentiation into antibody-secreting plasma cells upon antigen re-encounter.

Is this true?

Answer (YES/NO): YES